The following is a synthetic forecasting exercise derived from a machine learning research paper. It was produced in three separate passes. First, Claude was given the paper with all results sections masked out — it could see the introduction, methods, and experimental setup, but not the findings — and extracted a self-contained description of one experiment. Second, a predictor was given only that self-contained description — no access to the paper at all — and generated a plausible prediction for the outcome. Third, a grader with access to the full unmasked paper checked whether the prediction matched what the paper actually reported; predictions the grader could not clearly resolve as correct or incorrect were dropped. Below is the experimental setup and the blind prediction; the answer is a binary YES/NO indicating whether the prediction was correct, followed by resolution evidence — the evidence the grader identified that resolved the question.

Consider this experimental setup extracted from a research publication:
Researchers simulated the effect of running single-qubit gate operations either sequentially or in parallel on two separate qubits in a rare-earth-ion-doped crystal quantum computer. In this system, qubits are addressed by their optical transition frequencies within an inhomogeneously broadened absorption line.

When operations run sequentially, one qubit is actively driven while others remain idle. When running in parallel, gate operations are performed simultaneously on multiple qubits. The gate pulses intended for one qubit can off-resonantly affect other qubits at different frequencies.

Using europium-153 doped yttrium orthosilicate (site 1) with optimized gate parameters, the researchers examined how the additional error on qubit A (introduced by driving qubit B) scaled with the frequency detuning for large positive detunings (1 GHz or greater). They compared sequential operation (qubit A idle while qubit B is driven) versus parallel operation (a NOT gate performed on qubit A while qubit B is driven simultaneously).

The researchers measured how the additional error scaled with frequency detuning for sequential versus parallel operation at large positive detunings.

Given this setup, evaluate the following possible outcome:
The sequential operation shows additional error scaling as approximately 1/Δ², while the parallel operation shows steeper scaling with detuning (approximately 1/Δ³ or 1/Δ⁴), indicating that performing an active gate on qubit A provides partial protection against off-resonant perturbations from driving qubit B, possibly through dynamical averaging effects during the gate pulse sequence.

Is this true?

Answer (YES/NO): NO